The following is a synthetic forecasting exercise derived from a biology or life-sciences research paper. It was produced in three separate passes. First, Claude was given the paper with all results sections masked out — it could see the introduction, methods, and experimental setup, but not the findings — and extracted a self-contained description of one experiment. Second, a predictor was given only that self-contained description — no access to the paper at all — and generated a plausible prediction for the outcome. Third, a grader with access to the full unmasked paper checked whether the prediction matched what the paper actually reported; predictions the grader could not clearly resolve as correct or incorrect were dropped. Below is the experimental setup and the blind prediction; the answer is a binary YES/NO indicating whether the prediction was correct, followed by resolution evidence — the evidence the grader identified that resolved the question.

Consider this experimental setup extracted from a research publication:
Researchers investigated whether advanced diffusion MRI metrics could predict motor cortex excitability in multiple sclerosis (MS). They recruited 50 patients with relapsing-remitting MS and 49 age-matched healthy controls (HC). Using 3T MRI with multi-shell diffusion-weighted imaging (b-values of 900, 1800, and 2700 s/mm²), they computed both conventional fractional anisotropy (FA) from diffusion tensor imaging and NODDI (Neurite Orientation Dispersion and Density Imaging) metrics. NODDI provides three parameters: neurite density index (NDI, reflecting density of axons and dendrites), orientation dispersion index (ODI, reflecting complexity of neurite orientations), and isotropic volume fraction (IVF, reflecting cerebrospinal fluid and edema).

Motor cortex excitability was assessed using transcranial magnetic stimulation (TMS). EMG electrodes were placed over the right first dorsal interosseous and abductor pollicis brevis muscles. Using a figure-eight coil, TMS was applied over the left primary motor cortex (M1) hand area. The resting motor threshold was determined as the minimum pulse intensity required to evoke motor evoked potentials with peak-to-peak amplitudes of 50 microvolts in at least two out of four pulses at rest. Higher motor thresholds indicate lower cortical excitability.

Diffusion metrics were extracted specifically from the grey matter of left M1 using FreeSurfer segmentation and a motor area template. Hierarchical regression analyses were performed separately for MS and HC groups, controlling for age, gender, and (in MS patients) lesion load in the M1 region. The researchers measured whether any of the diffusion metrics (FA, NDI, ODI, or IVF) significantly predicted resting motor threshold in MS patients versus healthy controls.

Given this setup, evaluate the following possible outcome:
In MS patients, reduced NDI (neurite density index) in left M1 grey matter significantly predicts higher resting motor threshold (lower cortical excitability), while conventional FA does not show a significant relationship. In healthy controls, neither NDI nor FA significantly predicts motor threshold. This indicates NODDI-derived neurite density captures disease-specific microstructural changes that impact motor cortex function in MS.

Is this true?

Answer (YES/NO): YES